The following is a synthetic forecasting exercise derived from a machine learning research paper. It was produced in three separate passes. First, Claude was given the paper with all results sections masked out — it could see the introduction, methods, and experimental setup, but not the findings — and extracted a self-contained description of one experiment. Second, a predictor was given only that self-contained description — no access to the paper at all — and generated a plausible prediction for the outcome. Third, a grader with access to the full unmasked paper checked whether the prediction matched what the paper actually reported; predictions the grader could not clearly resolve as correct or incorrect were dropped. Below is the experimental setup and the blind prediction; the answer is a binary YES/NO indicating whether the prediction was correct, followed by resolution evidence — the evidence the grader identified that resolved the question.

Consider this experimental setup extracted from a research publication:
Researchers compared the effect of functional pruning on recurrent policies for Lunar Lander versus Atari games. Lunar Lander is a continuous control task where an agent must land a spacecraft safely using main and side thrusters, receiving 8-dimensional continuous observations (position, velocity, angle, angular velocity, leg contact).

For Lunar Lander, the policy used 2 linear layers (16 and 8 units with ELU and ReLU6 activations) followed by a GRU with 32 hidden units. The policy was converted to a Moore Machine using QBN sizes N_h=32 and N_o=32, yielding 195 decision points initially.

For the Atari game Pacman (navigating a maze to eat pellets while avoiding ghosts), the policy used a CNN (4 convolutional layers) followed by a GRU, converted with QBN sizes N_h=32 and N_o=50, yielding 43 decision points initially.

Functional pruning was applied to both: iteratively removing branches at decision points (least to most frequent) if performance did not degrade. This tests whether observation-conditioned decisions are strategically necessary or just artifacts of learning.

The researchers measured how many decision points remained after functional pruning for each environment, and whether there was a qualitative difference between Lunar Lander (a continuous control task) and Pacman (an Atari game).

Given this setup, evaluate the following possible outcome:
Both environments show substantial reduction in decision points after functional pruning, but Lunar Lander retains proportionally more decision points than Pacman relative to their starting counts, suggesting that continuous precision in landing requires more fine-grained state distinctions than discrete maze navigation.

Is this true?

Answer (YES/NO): NO